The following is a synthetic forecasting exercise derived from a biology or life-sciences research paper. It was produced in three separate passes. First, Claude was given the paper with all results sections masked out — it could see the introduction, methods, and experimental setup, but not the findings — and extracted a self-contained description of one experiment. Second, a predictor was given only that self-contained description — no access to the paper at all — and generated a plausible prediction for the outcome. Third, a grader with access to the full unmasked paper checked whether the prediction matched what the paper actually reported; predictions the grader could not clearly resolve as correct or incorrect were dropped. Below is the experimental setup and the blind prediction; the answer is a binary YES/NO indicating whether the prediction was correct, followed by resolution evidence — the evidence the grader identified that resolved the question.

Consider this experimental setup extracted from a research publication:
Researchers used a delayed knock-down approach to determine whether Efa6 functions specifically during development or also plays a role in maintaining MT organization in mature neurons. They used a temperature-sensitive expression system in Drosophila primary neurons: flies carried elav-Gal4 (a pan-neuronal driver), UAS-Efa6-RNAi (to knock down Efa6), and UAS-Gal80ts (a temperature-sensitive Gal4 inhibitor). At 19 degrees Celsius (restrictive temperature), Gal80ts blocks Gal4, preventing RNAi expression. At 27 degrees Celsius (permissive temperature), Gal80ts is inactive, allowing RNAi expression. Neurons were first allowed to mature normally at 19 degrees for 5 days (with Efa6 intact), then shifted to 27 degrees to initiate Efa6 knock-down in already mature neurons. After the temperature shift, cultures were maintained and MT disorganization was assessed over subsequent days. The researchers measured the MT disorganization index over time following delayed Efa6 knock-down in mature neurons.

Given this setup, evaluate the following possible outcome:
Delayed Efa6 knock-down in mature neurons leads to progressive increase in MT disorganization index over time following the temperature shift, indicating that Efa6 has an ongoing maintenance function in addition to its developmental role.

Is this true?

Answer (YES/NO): YES